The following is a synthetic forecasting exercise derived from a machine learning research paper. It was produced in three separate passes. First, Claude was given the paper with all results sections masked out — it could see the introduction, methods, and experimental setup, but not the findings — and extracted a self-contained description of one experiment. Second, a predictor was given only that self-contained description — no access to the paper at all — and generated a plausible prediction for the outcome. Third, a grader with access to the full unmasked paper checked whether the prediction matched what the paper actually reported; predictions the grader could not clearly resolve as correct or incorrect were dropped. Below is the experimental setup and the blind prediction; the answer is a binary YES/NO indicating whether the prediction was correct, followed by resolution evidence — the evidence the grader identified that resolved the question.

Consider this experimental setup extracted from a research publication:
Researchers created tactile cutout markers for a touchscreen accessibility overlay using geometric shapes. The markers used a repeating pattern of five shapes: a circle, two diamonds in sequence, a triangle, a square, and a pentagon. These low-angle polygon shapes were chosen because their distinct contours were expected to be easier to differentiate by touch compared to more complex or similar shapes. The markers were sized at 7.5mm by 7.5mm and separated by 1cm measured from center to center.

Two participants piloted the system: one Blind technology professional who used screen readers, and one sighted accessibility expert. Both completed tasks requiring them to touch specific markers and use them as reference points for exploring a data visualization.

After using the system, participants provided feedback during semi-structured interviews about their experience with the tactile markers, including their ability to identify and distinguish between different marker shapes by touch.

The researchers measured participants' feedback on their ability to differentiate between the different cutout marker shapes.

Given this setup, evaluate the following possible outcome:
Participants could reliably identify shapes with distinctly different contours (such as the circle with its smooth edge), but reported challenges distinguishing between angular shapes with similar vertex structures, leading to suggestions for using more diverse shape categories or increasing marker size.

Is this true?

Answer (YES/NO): NO